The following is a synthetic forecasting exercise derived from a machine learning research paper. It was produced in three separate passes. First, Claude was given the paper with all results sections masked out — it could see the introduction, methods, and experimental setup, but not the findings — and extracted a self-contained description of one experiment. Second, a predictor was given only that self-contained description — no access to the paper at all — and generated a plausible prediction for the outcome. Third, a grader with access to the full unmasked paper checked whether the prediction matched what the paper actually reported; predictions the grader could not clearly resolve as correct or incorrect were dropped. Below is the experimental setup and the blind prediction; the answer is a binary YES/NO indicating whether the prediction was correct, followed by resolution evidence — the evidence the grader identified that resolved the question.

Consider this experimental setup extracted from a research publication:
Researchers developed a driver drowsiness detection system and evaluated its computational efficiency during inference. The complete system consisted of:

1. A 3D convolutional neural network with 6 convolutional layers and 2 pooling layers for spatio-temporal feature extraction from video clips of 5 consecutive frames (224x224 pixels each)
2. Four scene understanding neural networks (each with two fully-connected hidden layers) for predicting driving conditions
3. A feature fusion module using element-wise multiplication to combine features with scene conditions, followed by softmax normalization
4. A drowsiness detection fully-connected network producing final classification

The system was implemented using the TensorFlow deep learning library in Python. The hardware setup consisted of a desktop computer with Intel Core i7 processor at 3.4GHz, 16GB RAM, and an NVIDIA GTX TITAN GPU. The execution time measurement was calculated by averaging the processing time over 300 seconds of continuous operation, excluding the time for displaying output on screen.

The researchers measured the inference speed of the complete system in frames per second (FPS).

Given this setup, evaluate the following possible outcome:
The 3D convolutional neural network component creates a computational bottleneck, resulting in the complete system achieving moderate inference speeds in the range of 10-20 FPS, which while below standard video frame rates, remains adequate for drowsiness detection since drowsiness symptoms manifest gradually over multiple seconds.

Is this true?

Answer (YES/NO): NO